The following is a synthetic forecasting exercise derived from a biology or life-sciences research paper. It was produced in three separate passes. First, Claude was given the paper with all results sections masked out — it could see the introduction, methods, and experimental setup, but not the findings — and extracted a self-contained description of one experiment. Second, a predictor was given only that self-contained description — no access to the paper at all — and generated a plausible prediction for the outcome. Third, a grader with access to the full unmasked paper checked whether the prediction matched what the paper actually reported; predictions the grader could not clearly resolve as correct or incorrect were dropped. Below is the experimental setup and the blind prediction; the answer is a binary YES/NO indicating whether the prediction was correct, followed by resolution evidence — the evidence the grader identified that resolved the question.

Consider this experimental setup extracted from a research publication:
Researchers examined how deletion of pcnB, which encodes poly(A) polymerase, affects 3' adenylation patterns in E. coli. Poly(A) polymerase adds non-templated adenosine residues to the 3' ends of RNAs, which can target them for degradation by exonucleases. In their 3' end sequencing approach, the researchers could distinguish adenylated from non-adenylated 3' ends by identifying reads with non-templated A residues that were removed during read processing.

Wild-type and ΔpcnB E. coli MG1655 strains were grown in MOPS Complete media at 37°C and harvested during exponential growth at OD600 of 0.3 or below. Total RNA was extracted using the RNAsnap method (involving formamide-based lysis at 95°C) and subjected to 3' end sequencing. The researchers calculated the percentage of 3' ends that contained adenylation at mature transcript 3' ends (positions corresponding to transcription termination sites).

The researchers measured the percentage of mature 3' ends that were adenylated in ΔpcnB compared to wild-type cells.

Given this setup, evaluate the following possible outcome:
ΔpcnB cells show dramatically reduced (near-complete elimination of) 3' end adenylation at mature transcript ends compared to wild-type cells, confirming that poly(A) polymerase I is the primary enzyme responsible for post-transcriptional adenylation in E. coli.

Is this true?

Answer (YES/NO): YES